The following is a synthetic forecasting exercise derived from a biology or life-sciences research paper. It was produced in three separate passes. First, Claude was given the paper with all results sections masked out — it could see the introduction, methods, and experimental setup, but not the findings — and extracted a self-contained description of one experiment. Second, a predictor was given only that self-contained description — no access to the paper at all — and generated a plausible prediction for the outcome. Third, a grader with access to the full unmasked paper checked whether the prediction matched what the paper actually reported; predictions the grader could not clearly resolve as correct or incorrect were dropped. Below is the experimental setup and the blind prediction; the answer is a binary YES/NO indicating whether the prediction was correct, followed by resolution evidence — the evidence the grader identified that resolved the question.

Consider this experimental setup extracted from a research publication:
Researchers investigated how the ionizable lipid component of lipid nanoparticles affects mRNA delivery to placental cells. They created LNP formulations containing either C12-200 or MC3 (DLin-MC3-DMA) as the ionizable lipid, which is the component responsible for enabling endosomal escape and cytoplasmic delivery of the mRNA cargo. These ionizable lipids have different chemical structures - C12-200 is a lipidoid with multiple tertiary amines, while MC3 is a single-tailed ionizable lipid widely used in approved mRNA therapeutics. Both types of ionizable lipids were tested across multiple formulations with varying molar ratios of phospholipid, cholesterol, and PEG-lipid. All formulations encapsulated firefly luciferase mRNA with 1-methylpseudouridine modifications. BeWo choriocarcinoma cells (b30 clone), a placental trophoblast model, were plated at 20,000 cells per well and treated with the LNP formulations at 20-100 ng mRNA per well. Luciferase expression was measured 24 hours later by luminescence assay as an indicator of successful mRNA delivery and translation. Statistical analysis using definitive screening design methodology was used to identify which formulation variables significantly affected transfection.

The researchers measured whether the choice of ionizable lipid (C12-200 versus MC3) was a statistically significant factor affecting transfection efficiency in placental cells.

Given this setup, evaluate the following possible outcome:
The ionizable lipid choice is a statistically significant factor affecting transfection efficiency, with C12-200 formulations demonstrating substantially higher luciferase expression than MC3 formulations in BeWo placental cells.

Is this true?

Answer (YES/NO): YES